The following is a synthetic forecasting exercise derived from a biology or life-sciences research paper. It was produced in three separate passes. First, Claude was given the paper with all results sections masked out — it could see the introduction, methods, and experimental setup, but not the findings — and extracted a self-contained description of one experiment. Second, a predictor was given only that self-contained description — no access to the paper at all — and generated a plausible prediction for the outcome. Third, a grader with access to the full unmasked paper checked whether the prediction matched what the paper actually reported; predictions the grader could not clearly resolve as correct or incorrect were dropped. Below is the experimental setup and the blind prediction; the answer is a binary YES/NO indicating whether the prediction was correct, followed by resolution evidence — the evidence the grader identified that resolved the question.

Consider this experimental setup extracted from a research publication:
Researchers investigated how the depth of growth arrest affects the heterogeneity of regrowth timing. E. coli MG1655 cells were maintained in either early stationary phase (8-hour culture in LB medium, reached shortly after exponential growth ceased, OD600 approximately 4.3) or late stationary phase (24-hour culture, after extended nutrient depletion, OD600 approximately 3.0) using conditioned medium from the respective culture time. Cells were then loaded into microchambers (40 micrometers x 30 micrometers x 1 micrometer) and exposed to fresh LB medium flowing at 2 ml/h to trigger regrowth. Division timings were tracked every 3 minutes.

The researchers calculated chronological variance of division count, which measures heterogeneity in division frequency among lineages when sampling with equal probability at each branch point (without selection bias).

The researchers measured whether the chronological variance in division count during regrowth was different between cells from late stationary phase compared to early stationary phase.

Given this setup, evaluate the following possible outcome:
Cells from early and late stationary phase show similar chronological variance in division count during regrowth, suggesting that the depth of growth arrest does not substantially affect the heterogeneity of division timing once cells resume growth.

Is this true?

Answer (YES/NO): NO